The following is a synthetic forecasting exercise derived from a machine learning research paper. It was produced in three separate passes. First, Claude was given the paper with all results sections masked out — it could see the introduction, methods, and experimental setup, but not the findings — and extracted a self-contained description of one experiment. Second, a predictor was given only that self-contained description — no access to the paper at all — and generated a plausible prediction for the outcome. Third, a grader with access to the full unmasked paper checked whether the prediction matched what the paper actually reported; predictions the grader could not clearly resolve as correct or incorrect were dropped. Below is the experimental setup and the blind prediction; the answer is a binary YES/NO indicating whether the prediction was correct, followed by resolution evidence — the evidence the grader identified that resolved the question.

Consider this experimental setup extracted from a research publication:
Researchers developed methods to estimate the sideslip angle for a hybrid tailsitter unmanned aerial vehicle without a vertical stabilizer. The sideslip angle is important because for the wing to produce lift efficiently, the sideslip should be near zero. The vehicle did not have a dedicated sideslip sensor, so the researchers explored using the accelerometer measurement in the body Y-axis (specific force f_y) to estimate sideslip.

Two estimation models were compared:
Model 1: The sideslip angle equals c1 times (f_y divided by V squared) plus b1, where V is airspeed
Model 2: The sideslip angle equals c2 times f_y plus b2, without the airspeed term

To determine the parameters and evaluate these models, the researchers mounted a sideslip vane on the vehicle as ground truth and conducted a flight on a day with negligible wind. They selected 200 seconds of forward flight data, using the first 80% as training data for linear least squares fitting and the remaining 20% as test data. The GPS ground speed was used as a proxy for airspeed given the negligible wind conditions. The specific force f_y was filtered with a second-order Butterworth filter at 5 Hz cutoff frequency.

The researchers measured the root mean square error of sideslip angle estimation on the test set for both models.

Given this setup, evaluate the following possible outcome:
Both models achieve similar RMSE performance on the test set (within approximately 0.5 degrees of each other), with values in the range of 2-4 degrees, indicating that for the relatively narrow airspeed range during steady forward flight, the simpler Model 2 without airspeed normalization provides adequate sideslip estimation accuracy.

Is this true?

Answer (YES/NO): NO